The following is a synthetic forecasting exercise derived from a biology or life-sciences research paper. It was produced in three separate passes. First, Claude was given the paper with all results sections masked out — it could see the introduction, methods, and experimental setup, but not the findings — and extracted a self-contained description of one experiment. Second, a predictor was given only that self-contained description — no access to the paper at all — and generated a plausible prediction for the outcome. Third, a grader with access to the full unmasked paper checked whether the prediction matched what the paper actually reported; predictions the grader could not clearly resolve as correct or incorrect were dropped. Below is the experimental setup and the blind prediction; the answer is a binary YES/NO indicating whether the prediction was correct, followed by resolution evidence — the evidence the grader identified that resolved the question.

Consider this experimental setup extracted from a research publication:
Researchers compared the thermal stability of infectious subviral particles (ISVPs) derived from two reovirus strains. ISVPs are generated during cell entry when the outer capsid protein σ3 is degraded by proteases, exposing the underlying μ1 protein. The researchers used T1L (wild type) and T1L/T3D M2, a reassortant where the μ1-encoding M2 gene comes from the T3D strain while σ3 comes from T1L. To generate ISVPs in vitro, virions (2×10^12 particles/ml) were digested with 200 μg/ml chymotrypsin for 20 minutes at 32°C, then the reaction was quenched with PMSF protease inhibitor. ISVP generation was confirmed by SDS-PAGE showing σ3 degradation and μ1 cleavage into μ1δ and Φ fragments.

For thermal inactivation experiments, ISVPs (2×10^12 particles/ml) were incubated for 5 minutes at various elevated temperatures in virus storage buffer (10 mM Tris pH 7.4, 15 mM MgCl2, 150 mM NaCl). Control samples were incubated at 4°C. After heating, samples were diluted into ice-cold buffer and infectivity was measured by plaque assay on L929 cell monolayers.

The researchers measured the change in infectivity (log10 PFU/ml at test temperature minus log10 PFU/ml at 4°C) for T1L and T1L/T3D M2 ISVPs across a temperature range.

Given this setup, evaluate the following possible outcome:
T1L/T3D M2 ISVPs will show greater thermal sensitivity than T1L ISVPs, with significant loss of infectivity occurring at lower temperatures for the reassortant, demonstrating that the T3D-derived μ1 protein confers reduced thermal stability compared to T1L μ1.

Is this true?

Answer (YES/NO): YES